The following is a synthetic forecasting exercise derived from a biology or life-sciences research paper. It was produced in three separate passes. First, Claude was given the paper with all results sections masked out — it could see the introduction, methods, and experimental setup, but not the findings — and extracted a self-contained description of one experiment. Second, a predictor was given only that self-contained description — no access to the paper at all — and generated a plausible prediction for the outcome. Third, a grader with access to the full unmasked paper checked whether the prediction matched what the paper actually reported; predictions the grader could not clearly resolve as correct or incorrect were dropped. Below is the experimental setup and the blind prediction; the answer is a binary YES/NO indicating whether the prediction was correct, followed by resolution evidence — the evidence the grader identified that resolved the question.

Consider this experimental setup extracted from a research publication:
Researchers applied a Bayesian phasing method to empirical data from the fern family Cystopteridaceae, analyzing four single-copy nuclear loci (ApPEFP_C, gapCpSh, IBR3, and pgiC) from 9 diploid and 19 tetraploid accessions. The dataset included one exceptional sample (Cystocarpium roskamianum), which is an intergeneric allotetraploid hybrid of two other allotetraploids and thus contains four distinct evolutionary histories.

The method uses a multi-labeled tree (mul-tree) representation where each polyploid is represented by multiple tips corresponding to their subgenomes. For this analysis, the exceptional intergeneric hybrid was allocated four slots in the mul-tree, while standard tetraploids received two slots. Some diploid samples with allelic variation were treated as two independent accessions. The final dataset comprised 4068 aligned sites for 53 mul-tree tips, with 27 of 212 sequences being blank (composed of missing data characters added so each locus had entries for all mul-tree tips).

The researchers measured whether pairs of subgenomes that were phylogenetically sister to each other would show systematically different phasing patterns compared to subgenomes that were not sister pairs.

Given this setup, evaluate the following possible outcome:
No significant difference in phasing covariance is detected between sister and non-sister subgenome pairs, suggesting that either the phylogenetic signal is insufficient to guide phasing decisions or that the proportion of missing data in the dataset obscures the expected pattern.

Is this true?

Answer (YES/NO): NO